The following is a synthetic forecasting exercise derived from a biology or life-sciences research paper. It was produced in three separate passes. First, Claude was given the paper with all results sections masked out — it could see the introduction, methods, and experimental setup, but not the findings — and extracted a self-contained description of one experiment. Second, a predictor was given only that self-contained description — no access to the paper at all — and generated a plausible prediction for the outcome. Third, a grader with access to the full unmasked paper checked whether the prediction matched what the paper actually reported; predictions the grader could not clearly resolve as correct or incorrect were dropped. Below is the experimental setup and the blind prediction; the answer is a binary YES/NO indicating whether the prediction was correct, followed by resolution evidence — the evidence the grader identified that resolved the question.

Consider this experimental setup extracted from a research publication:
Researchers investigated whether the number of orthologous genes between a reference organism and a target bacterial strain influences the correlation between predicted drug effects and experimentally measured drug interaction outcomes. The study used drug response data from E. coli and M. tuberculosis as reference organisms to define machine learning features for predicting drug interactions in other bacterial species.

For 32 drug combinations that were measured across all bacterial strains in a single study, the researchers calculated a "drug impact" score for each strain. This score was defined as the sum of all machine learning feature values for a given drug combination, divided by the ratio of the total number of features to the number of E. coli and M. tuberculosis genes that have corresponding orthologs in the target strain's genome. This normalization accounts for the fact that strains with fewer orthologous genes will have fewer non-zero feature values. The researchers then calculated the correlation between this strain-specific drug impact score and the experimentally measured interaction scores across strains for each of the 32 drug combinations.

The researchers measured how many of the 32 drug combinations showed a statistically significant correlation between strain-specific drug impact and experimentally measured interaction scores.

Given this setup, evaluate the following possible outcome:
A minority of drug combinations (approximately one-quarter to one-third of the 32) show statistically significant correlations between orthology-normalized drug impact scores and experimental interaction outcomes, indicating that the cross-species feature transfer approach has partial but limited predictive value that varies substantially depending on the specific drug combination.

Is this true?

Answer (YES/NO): NO